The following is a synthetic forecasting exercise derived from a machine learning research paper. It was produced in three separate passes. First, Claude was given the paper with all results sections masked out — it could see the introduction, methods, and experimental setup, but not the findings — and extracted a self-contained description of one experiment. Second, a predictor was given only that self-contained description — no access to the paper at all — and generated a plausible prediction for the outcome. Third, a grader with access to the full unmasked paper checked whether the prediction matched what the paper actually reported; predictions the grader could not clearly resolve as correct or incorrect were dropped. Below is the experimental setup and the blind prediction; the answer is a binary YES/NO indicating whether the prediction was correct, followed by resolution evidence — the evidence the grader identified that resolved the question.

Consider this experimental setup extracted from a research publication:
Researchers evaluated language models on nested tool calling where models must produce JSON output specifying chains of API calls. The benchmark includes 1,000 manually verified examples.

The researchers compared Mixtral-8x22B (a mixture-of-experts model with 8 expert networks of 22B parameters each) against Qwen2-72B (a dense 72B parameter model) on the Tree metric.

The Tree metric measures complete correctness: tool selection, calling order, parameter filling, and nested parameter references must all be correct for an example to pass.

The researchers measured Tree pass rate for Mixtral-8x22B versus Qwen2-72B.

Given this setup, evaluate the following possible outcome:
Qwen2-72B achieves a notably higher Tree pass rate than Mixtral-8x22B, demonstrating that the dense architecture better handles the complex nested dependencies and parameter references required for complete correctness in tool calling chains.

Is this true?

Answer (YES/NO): YES